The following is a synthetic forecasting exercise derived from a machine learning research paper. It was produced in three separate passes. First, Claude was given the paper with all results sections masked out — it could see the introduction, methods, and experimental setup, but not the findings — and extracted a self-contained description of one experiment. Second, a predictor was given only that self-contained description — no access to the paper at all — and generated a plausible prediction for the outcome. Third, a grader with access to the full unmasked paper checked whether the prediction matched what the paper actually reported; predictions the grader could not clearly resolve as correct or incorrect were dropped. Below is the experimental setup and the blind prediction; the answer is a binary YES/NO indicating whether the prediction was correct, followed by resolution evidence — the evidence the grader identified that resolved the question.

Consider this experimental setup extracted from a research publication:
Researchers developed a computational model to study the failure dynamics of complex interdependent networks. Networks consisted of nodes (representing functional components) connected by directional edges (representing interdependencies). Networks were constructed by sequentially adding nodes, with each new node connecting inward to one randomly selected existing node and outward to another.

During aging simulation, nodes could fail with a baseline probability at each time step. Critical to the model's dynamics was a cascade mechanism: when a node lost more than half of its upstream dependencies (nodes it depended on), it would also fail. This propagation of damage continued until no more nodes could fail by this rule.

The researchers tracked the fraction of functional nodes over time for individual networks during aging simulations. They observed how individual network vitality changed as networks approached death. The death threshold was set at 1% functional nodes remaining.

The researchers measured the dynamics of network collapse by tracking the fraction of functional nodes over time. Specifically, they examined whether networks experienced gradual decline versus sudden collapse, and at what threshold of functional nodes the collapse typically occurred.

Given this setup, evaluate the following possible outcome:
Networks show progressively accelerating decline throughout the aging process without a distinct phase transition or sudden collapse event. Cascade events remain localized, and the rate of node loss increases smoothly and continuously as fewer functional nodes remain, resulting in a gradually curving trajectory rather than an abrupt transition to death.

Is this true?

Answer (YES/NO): NO